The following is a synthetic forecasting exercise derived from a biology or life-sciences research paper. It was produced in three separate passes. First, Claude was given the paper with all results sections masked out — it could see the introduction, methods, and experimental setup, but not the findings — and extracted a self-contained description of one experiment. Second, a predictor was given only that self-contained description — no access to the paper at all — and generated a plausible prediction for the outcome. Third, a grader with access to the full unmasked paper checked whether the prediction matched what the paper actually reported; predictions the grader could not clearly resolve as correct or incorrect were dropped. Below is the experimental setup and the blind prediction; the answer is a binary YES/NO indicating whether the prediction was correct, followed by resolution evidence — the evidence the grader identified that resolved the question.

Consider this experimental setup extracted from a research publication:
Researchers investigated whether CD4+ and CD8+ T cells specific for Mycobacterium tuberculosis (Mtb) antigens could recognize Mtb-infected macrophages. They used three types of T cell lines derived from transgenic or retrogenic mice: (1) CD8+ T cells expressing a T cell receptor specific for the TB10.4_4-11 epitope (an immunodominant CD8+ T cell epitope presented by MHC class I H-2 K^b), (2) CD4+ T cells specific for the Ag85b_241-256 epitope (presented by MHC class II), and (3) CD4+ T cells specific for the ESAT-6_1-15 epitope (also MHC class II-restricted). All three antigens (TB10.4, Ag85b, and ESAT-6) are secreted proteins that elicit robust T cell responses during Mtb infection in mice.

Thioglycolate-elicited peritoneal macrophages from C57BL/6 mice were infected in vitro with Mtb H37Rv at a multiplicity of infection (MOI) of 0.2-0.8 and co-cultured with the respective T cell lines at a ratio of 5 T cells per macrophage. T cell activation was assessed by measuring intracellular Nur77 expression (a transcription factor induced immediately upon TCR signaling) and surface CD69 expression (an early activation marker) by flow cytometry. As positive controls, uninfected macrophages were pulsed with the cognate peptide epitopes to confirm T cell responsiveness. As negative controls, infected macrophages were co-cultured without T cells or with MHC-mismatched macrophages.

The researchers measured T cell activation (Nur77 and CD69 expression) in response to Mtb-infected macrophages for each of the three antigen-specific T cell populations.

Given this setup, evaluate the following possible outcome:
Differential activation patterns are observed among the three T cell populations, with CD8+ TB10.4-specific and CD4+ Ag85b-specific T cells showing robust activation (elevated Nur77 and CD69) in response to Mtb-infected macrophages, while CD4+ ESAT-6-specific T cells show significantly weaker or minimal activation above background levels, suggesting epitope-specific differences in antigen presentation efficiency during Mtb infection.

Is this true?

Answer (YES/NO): NO